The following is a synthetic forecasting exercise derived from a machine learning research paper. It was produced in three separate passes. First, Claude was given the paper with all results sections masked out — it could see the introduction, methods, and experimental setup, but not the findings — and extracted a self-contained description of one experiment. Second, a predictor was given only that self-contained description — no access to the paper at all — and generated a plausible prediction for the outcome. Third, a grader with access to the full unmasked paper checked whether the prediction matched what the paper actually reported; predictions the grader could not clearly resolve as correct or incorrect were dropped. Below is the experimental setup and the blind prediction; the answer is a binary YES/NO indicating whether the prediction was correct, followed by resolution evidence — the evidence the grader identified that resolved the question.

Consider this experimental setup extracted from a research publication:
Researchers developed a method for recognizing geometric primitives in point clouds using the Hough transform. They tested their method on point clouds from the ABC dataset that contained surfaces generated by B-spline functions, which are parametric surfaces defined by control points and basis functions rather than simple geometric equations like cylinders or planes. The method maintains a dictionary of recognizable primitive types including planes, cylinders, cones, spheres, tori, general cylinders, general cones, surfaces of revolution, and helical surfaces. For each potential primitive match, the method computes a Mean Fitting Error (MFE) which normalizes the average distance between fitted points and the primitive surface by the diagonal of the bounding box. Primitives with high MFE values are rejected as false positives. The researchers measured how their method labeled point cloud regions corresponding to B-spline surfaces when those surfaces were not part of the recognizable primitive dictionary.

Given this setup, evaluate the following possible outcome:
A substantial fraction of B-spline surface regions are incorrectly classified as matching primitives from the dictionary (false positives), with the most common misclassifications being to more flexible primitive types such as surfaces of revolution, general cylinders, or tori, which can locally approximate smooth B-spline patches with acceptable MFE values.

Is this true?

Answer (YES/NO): NO